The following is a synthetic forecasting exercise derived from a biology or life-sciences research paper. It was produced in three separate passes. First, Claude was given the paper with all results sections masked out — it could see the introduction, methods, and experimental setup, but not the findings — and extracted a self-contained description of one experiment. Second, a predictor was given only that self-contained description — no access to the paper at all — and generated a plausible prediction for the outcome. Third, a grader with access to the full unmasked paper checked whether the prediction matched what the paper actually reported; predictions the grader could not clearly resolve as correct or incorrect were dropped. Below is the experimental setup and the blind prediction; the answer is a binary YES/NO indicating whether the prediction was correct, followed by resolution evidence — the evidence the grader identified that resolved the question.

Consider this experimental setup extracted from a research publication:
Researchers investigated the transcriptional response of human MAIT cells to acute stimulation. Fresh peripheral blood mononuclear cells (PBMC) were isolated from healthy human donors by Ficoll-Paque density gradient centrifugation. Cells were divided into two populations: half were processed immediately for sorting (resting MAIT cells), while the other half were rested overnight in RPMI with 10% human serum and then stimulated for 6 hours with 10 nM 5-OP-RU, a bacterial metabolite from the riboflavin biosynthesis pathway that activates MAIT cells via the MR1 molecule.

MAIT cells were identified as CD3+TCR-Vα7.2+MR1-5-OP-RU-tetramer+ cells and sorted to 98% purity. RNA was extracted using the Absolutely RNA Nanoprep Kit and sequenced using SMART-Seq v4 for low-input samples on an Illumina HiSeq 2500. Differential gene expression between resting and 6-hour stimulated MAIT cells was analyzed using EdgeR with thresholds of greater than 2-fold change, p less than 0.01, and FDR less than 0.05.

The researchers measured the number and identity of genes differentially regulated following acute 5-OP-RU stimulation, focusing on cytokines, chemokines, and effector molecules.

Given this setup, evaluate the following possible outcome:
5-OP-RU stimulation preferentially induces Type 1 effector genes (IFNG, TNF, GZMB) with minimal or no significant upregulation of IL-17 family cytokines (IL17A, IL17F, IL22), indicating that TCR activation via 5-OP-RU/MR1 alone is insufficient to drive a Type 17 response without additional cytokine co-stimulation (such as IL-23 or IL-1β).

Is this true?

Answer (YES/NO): NO